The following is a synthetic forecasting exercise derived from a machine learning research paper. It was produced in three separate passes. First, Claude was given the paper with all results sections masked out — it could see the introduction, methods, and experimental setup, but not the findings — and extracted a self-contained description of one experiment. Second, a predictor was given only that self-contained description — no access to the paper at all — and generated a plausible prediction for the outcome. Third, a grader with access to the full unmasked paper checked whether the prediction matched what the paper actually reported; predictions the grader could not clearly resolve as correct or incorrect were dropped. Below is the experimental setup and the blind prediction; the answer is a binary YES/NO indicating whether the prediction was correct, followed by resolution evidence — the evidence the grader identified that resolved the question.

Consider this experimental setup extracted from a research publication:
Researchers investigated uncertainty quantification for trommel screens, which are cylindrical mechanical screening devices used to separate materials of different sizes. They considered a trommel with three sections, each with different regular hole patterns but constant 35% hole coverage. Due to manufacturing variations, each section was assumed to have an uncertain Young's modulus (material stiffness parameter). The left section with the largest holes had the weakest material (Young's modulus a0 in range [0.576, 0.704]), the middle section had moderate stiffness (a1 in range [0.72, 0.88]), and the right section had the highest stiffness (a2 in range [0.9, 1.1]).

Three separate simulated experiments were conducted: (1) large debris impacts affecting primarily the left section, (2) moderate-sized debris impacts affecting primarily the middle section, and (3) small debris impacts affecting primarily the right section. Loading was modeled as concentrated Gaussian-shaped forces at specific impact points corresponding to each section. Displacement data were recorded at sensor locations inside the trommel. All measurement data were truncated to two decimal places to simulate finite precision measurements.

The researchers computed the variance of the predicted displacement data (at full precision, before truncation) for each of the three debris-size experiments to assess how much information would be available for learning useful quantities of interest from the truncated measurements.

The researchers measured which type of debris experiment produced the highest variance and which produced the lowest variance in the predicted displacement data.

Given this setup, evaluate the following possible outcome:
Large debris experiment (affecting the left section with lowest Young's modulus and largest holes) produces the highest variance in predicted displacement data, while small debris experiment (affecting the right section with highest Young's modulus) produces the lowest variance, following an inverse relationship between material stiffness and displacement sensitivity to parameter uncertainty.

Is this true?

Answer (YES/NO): NO